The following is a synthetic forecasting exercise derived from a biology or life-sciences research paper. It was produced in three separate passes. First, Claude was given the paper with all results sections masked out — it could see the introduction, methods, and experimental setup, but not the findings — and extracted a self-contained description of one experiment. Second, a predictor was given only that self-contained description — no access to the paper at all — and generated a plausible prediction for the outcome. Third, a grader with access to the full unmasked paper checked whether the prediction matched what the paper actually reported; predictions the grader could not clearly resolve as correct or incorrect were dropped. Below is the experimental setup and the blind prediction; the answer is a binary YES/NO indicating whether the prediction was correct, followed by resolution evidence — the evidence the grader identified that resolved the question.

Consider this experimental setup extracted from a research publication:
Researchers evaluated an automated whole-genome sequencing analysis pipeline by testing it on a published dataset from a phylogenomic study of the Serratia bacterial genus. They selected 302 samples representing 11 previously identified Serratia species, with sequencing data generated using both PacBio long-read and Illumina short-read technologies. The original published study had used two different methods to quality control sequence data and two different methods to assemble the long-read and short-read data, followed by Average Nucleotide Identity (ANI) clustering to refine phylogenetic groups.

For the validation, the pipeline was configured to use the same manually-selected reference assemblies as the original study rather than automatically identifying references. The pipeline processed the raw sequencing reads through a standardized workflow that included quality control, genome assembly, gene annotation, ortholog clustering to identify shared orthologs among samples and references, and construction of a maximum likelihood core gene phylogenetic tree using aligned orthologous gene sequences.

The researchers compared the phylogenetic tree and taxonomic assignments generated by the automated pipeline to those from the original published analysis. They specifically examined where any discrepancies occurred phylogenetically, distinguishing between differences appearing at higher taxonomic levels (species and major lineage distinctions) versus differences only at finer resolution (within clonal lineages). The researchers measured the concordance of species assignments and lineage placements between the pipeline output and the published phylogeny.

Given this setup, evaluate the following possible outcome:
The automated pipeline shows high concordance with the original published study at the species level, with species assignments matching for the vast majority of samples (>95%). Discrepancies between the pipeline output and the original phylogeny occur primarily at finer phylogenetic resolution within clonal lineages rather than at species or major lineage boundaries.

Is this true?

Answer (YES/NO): YES